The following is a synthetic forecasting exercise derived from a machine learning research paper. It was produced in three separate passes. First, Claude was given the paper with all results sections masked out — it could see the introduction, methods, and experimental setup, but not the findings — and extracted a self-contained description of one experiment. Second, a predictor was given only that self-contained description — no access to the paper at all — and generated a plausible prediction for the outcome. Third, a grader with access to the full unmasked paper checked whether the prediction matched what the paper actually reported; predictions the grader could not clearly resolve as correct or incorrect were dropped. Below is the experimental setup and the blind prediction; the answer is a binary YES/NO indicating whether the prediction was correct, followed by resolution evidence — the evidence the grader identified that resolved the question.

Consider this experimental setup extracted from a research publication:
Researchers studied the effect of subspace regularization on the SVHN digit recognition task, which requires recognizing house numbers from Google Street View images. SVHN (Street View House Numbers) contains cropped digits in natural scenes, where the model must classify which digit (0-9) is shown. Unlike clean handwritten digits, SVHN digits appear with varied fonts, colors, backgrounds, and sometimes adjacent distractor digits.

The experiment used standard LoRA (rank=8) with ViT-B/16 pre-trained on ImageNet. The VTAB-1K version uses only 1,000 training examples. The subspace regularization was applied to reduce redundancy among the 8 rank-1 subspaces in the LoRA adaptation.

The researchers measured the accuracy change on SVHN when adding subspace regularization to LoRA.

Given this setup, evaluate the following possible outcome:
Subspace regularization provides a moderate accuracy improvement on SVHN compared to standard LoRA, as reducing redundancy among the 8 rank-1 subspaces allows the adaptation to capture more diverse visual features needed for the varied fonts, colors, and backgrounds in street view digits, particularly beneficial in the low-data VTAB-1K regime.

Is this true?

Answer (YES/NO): YES